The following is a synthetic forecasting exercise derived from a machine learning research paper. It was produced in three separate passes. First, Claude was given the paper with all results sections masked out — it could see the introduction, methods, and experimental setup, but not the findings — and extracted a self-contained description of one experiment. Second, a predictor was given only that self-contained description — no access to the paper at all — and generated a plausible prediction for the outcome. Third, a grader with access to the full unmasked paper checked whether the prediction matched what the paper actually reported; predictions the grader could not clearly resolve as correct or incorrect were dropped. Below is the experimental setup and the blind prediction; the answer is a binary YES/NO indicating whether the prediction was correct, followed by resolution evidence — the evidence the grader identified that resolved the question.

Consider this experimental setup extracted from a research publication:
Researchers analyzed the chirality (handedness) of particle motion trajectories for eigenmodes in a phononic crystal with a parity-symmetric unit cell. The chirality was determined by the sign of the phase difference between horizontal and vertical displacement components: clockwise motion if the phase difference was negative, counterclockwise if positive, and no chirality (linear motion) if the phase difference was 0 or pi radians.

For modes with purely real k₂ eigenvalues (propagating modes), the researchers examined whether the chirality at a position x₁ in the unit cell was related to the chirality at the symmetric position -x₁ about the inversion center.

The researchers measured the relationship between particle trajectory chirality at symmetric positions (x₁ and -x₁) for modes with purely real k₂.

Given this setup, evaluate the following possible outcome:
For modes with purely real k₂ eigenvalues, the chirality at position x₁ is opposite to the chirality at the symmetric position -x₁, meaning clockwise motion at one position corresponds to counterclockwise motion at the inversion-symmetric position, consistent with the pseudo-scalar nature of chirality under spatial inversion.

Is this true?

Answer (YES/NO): YES